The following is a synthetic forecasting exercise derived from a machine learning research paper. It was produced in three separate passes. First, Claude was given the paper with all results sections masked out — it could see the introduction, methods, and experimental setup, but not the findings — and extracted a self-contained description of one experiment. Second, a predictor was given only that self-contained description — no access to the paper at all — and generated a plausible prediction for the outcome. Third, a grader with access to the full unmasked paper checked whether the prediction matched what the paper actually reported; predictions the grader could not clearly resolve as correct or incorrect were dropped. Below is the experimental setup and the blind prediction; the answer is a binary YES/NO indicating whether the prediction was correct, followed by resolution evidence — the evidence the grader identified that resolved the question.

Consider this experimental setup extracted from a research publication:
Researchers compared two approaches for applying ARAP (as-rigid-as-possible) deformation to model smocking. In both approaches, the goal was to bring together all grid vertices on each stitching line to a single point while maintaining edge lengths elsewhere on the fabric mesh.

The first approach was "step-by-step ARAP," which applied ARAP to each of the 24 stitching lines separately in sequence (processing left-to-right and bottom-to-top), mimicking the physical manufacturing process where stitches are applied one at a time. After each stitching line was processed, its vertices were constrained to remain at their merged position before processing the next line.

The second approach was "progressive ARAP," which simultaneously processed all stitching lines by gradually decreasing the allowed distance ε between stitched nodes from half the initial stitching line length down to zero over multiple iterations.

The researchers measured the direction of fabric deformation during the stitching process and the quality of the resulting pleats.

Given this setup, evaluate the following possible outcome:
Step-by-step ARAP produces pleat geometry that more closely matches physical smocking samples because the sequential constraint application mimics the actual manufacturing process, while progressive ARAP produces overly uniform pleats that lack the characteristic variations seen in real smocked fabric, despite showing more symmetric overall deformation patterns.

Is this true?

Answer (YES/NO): NO